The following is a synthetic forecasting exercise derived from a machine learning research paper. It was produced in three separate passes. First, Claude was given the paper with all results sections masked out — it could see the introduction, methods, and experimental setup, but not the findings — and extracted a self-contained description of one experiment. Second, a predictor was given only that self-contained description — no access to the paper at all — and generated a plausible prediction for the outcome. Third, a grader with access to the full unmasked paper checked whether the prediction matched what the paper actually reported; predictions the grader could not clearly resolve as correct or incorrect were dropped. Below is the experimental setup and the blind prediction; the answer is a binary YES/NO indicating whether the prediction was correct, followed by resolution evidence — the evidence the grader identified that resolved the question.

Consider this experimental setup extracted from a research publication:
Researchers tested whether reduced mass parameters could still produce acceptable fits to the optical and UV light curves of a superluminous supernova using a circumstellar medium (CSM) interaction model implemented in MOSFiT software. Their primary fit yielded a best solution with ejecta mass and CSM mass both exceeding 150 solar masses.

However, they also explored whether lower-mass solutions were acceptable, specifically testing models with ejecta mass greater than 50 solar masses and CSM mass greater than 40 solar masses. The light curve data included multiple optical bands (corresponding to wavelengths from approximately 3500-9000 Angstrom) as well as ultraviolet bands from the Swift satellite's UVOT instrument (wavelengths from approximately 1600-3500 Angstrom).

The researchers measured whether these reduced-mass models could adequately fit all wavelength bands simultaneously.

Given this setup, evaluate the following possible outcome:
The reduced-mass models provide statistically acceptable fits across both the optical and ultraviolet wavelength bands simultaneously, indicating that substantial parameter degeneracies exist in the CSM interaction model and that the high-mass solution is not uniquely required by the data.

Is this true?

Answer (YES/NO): NO